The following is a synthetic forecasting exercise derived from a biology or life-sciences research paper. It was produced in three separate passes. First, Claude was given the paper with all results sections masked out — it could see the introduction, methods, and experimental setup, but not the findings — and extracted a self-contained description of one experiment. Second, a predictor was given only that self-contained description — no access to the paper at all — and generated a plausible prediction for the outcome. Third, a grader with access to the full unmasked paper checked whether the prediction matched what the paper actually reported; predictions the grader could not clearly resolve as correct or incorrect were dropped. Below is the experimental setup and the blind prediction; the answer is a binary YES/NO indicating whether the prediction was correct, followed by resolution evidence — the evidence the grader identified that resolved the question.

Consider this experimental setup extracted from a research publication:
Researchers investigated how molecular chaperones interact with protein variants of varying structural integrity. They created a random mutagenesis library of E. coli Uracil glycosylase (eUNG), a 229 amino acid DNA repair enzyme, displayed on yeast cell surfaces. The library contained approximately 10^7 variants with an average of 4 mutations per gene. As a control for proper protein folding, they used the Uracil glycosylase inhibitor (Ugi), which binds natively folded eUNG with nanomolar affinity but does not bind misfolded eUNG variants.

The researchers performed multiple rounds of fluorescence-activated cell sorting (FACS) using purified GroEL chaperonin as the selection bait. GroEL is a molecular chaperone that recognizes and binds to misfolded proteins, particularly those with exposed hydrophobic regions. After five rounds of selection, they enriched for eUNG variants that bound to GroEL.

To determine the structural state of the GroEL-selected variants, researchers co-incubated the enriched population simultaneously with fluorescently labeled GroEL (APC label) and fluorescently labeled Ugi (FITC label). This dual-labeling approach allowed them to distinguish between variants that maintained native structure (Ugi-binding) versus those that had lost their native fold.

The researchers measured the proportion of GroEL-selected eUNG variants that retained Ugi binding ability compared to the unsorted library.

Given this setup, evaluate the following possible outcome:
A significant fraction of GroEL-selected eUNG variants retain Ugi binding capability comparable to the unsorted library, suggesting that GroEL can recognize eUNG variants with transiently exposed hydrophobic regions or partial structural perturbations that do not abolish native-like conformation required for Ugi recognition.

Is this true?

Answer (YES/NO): NO